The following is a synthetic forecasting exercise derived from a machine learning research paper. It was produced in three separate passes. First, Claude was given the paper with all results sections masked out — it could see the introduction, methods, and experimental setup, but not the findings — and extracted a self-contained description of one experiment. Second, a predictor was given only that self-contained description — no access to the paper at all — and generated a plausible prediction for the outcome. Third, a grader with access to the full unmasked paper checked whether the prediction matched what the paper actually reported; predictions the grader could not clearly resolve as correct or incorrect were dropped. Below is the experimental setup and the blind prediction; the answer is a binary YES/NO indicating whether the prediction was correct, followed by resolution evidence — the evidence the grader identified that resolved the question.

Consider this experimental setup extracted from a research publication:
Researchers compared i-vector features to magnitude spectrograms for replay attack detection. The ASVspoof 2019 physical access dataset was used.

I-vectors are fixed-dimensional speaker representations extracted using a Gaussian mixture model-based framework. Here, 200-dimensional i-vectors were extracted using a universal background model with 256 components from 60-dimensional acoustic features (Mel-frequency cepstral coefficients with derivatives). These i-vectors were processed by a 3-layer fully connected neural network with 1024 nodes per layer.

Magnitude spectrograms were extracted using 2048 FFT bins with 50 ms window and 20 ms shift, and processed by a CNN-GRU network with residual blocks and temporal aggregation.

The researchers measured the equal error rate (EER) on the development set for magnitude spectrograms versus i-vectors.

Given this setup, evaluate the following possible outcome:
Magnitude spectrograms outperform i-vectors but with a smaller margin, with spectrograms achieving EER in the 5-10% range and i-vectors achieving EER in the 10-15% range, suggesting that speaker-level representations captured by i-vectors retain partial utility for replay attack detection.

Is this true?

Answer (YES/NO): NO